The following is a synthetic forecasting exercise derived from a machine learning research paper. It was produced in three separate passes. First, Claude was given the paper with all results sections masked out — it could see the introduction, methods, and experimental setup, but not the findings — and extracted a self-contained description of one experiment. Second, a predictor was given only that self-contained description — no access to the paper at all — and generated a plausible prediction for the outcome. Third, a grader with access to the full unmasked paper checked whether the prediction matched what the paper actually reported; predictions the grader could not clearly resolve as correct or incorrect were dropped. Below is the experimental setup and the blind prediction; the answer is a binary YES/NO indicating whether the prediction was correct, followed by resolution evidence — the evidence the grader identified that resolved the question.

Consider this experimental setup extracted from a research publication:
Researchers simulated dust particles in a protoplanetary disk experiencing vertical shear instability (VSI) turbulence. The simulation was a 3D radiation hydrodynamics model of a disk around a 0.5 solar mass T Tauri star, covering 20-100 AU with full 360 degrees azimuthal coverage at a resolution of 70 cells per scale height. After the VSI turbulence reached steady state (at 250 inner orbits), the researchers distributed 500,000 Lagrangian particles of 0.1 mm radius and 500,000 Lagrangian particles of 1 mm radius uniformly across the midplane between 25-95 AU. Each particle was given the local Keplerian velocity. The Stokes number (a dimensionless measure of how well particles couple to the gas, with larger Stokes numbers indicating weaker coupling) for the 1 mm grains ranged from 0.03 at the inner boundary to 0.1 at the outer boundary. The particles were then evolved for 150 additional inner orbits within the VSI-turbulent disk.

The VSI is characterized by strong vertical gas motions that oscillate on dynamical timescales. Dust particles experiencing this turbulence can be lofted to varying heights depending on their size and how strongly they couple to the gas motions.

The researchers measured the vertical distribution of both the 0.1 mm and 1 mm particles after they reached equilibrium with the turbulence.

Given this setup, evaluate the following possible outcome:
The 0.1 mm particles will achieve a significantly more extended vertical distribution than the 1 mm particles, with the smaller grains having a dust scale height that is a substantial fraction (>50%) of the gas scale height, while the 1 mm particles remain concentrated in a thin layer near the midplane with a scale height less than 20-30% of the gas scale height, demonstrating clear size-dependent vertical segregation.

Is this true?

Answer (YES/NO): NO